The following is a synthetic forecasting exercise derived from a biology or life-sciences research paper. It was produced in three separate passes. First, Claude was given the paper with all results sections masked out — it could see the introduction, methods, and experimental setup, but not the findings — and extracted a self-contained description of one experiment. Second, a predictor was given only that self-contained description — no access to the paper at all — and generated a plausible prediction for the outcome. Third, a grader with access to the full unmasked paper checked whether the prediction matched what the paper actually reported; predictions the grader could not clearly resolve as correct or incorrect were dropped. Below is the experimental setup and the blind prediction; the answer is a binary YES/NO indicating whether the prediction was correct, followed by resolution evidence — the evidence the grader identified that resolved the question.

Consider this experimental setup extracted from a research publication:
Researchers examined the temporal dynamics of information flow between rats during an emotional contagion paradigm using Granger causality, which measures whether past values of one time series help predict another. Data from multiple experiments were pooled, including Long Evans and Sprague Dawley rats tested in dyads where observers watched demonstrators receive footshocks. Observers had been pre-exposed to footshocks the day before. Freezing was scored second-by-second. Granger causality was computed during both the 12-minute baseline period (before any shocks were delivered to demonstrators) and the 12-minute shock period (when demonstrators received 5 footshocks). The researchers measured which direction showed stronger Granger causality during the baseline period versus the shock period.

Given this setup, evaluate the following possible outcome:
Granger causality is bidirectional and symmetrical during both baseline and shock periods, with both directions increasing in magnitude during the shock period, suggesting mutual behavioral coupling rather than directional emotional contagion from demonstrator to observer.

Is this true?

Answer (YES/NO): NO